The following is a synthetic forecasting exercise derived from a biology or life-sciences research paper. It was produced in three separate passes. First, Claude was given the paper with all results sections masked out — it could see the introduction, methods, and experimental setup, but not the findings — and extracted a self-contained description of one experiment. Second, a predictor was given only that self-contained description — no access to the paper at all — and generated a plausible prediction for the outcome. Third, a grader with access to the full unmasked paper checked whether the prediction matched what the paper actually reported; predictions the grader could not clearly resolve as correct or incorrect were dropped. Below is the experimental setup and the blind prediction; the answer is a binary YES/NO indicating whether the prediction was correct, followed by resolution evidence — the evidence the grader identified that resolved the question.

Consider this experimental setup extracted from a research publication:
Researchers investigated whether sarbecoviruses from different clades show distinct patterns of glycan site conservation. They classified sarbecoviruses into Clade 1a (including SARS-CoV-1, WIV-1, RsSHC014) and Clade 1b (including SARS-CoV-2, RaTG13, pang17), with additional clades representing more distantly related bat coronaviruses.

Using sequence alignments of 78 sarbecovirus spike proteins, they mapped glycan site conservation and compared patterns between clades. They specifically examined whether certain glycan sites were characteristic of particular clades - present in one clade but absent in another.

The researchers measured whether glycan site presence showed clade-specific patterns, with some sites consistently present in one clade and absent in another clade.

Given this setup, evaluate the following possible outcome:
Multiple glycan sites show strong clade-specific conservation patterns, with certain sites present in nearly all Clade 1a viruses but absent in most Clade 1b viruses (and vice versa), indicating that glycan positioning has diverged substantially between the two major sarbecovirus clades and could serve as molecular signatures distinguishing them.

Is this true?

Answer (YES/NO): NO